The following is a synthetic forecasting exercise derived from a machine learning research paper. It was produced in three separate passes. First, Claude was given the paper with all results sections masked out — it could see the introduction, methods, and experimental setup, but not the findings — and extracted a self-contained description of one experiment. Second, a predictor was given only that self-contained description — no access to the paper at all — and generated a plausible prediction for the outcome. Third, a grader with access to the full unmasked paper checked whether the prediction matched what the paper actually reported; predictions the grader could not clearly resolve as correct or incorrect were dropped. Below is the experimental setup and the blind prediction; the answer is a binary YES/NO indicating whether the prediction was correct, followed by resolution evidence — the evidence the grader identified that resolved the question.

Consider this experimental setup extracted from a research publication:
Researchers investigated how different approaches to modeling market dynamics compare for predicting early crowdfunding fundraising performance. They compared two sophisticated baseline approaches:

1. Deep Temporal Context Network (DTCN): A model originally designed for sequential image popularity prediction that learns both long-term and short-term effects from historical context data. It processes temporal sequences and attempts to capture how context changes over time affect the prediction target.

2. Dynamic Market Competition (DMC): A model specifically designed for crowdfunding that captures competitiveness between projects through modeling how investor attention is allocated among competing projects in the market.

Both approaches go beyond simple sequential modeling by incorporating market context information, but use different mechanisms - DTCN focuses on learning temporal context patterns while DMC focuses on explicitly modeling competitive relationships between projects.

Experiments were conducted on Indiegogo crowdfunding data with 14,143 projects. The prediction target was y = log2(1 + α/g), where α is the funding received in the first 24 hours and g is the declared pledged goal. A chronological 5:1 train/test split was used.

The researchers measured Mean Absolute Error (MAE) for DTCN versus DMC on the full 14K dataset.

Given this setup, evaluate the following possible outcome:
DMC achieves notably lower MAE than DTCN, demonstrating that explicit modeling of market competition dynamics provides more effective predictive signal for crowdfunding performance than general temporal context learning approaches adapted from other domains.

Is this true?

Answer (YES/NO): YES